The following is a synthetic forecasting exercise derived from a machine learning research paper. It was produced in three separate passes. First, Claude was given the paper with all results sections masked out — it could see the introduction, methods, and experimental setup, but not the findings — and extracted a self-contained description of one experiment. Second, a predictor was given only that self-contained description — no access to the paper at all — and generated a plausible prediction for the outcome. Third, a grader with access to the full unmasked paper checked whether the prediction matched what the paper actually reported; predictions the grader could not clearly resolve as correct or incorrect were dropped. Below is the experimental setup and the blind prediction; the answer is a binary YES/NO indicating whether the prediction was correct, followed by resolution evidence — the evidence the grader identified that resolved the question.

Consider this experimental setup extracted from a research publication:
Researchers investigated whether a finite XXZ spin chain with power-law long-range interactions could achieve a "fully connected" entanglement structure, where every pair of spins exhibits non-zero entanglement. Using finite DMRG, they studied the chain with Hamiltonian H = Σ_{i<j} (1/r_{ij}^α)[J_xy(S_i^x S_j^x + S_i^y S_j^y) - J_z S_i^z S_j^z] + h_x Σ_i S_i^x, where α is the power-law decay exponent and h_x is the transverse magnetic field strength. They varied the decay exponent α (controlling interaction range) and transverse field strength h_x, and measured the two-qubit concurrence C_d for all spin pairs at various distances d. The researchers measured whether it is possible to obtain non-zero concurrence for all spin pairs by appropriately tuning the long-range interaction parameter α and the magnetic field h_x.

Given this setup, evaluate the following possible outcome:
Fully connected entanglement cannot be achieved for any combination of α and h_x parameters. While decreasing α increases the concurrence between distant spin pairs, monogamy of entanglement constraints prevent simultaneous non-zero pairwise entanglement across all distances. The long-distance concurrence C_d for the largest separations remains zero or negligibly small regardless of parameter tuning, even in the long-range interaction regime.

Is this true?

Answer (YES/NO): NO